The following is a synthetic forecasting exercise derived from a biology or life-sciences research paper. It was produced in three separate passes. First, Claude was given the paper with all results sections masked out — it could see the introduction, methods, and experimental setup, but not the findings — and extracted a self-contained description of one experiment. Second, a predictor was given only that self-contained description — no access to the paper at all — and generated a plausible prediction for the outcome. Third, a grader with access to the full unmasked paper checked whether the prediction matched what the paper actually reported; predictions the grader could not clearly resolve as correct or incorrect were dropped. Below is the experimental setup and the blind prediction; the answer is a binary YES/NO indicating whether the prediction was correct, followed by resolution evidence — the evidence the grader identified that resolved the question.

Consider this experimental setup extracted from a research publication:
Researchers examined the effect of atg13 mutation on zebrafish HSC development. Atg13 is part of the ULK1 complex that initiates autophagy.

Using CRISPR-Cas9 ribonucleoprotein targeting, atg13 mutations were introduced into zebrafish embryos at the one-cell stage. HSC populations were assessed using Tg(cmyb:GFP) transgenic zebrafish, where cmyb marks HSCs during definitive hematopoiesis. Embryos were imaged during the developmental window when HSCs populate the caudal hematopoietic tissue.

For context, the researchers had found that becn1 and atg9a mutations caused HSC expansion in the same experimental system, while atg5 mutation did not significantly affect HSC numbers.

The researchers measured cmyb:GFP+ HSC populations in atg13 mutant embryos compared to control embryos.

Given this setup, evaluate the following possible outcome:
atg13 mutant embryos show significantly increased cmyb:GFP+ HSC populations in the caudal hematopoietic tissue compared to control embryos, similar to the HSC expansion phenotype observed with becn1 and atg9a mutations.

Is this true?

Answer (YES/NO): NO